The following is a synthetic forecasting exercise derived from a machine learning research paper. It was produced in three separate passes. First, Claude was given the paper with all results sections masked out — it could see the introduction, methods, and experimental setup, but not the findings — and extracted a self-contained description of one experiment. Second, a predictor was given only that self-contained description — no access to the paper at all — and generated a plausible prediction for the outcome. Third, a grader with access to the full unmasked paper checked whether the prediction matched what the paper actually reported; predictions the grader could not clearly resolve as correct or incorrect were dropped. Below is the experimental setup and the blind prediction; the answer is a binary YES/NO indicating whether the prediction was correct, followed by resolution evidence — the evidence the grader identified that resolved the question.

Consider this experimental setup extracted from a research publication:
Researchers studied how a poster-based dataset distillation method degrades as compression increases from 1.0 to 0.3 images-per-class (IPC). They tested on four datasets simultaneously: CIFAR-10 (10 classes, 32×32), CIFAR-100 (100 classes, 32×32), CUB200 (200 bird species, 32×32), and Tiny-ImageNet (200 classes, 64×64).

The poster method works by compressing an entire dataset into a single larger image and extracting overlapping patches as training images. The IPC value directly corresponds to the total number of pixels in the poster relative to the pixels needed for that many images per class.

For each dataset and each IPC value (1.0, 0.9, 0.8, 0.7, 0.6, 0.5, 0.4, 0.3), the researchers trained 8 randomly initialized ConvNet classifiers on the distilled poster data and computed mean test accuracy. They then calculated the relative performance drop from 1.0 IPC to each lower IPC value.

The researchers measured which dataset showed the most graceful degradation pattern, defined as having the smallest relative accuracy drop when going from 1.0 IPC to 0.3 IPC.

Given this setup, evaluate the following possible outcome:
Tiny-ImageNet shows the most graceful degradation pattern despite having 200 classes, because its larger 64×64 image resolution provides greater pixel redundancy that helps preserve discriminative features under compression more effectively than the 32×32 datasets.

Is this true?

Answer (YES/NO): YES